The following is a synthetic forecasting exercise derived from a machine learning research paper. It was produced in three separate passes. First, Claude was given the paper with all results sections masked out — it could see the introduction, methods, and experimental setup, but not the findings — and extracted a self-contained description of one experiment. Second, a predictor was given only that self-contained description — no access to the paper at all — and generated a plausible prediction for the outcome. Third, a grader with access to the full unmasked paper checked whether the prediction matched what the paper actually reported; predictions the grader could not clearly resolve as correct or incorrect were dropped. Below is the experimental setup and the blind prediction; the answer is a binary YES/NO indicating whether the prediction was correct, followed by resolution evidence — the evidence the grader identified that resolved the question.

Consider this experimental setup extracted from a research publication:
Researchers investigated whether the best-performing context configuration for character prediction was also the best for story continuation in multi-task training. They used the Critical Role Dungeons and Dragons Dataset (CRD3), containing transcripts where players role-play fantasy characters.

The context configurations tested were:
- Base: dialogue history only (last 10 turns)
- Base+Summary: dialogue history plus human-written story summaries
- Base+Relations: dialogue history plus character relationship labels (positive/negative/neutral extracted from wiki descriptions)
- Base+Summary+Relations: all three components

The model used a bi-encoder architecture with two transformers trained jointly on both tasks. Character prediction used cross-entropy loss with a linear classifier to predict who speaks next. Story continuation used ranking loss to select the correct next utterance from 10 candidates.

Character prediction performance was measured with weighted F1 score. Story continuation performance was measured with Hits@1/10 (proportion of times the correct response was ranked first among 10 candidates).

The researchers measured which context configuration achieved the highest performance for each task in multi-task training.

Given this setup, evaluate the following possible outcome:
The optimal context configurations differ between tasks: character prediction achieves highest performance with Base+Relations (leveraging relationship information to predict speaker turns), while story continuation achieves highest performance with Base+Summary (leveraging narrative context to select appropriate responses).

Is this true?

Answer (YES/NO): NO